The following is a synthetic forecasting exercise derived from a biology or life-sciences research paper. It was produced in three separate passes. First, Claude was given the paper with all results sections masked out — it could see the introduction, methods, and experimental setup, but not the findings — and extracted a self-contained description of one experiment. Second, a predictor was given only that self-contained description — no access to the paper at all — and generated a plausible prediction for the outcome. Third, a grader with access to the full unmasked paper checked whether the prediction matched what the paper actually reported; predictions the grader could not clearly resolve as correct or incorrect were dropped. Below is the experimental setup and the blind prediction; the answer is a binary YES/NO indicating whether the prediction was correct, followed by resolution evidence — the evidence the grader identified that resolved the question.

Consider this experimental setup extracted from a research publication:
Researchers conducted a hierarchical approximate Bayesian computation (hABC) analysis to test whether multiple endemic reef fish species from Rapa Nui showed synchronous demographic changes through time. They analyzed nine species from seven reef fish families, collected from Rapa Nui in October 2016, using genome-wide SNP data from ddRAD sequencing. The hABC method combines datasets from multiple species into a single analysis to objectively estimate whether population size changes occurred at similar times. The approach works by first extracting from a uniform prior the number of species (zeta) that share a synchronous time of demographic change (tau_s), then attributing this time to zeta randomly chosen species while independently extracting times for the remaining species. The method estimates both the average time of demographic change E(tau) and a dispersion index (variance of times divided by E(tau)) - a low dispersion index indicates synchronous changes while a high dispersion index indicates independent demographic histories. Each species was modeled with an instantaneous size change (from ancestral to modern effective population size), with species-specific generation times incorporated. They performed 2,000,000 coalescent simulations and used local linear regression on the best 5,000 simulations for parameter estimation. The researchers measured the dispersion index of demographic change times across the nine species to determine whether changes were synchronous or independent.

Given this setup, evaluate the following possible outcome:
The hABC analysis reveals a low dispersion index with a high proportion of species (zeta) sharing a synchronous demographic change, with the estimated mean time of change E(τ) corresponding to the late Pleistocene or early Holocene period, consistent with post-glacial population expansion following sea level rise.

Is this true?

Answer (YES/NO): NO